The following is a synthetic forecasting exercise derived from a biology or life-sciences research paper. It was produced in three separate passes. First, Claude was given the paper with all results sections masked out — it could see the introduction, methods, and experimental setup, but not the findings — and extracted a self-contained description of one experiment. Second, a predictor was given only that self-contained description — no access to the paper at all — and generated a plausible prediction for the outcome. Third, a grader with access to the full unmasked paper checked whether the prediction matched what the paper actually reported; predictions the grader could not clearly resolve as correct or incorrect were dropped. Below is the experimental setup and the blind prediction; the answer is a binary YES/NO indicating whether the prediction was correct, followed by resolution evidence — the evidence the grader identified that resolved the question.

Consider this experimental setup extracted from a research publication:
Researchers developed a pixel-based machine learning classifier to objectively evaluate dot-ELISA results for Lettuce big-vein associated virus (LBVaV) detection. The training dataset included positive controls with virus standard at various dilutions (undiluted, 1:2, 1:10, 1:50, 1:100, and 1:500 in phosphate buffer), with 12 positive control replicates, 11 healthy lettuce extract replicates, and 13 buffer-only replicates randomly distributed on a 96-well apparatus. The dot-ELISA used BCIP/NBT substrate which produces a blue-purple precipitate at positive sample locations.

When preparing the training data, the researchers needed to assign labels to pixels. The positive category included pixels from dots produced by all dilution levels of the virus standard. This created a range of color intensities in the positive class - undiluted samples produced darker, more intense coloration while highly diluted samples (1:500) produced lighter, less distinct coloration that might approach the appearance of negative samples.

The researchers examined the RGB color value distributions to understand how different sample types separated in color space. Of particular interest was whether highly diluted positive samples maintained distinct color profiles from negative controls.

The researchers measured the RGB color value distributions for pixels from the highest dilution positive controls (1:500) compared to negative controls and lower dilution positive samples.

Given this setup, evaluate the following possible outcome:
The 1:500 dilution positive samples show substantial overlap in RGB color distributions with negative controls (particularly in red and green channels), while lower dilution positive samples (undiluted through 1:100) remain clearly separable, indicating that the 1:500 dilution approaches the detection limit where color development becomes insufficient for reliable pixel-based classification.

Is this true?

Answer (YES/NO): NO